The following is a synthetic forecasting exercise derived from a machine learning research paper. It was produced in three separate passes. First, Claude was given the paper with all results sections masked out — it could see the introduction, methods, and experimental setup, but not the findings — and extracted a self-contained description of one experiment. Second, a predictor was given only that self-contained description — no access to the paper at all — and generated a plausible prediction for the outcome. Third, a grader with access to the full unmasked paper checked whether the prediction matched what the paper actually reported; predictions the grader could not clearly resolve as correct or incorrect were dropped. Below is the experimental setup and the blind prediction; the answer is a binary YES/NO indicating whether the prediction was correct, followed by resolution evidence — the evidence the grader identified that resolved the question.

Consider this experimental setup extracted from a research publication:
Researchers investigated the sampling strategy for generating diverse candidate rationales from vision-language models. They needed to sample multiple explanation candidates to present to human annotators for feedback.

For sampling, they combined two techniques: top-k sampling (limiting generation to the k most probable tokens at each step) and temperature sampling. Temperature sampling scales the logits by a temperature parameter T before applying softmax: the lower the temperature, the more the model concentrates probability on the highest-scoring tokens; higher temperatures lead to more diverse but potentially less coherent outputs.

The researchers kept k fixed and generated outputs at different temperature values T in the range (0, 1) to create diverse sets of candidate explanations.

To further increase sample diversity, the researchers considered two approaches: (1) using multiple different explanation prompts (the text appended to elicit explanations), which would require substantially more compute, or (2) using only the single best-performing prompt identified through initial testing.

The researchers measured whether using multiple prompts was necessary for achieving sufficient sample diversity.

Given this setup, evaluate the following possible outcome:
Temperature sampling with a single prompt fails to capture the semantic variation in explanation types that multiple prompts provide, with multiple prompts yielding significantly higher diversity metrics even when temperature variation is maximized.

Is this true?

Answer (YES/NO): NO